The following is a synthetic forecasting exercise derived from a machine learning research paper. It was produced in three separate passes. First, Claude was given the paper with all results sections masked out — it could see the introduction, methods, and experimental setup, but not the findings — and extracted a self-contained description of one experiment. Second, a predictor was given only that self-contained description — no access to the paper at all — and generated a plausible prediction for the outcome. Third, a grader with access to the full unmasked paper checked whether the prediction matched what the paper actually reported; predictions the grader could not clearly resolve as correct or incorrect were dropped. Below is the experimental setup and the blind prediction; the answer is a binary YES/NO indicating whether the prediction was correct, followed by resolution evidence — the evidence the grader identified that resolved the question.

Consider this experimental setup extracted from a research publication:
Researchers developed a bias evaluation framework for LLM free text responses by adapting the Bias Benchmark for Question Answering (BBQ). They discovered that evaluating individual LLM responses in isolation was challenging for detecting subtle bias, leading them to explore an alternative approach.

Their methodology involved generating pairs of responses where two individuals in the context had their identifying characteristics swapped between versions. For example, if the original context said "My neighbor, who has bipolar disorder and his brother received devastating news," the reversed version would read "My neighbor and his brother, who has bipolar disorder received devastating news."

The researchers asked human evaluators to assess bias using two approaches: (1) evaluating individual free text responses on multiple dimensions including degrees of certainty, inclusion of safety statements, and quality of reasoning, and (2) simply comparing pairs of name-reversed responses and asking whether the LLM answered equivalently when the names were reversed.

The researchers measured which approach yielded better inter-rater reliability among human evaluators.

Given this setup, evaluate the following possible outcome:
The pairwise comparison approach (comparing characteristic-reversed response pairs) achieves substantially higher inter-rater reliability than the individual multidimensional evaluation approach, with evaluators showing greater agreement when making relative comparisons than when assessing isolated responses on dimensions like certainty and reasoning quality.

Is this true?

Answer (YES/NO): YES